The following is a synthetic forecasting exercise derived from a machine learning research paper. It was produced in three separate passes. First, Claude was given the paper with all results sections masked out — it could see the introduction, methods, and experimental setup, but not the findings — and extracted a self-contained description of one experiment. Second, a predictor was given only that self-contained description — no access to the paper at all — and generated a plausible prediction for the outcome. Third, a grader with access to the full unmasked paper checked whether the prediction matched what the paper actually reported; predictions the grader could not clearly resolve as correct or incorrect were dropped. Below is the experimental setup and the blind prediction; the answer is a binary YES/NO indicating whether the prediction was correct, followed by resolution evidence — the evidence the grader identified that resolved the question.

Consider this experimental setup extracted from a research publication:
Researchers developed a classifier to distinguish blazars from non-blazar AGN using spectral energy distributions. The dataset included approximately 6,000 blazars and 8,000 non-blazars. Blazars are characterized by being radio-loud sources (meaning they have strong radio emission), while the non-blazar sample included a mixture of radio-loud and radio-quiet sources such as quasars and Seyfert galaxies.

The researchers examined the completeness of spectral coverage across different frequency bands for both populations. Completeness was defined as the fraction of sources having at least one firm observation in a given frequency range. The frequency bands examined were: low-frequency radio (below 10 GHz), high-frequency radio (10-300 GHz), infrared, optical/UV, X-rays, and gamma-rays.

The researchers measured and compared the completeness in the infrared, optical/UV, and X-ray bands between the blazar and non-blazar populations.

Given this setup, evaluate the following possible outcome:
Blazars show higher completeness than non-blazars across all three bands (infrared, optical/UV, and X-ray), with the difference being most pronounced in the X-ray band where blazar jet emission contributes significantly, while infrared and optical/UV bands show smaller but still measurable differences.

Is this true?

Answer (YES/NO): NO